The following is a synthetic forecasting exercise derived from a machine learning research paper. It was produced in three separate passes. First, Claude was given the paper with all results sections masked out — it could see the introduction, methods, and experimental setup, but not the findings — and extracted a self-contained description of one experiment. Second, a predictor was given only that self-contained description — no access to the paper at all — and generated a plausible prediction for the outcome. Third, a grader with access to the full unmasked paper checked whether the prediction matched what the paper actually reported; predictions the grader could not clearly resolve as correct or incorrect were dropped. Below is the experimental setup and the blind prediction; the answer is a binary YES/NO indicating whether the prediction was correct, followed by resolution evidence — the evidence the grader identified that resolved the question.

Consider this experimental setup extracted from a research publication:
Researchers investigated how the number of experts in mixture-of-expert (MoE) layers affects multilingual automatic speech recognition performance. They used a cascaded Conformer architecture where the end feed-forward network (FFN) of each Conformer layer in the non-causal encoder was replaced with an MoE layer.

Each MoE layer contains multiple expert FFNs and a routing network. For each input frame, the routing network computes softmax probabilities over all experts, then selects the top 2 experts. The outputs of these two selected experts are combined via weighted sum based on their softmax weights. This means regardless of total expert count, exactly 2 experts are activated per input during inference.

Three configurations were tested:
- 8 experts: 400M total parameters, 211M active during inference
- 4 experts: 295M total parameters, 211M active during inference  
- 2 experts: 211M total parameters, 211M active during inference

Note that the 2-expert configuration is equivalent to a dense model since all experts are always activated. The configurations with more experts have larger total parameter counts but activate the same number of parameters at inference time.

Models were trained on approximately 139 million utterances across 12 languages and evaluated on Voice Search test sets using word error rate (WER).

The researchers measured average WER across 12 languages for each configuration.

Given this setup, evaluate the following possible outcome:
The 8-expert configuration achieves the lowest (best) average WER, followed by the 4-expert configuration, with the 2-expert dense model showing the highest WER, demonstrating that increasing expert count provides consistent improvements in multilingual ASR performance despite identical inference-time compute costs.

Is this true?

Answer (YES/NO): YES